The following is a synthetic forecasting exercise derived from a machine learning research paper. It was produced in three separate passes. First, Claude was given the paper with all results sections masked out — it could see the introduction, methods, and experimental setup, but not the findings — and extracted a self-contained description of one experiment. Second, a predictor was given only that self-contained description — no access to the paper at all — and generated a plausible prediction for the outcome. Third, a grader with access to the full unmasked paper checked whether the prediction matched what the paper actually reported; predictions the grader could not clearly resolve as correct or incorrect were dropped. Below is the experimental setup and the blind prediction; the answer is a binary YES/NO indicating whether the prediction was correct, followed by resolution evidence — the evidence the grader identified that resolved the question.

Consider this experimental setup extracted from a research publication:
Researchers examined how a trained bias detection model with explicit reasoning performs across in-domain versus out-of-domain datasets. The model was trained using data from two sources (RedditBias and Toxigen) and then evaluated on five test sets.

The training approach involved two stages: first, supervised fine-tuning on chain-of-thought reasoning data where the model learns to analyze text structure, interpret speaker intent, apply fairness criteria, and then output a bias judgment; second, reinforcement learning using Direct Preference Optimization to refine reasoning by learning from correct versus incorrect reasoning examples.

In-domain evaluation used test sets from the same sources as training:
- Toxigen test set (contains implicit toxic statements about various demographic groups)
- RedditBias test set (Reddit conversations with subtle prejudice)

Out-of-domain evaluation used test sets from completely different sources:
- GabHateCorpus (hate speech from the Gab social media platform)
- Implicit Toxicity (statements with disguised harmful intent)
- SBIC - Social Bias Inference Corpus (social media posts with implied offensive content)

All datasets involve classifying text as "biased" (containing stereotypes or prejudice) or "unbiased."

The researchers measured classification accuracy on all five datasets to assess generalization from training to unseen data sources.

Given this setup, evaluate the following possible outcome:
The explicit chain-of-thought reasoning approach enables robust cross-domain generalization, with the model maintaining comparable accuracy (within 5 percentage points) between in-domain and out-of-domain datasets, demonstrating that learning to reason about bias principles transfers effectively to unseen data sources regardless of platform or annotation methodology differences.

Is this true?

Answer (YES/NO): NO